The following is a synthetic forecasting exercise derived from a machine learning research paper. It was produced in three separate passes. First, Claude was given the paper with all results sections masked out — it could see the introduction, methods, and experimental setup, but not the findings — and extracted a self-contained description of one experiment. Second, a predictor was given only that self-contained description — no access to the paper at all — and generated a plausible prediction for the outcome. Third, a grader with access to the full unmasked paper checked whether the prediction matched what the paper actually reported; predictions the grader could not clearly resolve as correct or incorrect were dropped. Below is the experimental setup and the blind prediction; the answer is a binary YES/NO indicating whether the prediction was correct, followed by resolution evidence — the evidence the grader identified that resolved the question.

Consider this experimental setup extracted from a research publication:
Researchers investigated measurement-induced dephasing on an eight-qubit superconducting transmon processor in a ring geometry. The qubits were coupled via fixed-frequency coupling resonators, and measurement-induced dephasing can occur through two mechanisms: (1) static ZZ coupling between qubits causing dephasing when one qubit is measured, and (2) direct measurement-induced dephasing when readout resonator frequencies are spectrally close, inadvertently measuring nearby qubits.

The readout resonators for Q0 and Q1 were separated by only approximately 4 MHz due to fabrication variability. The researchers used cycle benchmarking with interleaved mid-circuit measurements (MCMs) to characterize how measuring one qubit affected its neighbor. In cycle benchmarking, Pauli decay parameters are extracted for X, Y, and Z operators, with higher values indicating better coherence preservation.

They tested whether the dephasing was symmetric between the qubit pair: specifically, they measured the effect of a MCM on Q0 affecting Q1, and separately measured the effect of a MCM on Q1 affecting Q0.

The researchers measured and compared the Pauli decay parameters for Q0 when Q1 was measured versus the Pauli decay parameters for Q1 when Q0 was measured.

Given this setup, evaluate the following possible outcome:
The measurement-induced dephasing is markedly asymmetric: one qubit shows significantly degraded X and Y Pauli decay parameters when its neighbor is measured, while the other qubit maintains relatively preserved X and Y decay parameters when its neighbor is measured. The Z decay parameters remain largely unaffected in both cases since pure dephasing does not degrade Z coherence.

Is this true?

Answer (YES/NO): NO